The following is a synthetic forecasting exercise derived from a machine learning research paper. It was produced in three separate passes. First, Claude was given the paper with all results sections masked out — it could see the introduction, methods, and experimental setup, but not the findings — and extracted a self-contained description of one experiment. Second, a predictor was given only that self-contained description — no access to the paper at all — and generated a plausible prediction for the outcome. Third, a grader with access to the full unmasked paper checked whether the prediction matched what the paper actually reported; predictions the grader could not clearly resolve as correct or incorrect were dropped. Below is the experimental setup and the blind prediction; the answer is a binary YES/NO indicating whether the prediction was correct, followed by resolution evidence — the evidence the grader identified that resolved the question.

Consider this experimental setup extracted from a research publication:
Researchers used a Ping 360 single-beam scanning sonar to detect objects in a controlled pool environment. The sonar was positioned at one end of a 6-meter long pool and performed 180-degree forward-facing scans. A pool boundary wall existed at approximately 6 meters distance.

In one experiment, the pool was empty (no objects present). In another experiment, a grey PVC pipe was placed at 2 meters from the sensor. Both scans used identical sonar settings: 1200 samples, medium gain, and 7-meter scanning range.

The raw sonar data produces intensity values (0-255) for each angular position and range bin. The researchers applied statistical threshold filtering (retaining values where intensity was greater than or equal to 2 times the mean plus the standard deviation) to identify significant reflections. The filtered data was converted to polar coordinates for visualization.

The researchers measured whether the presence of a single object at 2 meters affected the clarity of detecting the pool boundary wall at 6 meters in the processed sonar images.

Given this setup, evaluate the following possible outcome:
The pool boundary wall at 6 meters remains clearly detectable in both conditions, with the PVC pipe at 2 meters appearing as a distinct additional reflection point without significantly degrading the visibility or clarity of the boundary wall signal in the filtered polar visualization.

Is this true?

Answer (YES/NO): NO